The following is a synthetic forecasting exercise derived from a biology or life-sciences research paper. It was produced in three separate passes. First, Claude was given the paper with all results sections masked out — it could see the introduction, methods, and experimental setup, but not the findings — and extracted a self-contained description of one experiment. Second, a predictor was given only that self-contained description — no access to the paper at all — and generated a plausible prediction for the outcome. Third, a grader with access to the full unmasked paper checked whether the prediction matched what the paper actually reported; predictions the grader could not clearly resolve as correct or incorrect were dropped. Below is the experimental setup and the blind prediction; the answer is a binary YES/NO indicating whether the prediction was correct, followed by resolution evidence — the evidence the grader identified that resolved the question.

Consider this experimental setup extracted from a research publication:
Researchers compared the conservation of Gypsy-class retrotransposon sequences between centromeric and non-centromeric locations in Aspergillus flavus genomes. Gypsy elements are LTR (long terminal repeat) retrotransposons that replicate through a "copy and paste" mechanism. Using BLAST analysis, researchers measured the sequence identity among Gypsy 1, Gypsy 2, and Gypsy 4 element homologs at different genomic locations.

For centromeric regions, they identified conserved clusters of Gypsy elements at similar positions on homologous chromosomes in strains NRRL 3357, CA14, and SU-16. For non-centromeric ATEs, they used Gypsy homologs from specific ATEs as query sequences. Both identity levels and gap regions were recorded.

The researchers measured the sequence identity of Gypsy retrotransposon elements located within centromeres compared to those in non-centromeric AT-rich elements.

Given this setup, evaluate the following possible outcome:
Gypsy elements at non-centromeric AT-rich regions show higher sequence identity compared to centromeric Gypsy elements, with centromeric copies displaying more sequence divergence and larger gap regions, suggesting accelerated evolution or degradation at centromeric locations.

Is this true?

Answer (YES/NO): NO